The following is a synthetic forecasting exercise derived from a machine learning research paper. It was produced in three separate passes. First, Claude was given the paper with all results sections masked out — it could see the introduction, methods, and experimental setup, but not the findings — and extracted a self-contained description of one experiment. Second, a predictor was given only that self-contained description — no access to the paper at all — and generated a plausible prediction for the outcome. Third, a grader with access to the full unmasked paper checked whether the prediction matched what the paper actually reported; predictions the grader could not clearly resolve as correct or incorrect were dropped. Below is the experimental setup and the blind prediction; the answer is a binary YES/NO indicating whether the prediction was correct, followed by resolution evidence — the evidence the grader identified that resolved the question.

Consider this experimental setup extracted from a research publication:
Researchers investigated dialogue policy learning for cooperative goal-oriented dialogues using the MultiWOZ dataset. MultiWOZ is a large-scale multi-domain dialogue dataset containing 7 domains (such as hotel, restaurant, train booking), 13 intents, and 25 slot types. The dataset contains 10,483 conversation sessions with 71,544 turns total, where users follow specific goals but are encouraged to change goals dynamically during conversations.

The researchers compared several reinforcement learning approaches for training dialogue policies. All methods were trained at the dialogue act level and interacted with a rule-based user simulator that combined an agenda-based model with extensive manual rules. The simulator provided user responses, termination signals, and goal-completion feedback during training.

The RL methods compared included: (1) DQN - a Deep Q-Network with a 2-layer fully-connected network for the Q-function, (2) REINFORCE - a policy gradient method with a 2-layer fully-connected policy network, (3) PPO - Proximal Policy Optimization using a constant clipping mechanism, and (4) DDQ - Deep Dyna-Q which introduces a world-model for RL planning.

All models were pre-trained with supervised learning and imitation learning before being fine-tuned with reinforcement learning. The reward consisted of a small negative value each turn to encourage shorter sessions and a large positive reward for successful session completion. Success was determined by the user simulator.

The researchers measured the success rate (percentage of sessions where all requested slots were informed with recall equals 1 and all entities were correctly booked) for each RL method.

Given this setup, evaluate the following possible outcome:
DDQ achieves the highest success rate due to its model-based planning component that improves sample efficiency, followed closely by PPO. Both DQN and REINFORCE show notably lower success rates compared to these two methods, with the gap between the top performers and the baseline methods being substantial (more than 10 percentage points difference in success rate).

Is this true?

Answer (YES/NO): NO